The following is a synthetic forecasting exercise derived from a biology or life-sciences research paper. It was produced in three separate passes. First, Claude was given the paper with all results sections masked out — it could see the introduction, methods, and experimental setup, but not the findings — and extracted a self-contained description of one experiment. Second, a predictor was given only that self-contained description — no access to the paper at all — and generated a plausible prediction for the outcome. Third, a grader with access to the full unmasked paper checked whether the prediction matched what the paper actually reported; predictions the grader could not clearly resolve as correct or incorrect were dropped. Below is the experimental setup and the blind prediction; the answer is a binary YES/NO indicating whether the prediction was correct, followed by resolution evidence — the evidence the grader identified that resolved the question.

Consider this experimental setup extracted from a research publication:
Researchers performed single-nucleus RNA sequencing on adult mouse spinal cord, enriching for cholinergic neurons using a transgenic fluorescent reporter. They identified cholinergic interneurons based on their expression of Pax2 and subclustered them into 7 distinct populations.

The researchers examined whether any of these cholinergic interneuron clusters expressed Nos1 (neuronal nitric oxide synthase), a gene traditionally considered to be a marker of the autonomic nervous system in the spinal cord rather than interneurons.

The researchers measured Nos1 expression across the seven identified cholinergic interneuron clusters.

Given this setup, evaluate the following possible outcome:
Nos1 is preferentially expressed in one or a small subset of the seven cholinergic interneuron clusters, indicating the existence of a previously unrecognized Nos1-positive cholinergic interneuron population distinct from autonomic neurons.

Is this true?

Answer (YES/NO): NO